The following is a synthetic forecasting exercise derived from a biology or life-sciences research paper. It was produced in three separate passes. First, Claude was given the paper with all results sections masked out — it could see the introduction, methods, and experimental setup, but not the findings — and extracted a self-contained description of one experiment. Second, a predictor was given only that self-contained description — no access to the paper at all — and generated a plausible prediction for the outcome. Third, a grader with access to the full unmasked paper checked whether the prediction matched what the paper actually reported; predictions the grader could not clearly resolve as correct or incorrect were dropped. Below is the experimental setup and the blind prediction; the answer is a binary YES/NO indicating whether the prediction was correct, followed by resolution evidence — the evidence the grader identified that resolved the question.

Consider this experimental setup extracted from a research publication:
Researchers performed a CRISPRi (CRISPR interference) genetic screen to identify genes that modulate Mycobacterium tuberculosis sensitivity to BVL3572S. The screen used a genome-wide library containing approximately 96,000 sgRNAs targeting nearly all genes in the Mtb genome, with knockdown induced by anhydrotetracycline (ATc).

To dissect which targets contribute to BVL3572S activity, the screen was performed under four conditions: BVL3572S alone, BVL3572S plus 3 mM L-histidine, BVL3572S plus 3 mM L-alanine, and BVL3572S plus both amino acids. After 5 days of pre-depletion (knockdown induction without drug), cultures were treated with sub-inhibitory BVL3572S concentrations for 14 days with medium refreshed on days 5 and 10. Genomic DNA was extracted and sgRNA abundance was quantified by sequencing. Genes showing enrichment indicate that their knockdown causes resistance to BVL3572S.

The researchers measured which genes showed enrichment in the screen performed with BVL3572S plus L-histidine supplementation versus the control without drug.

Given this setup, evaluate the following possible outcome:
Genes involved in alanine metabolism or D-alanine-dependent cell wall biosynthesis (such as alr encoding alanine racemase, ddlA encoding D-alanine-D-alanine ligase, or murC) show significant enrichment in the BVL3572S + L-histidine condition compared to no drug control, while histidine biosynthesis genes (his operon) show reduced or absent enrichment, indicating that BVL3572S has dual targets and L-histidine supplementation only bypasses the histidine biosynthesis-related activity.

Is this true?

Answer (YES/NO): NO